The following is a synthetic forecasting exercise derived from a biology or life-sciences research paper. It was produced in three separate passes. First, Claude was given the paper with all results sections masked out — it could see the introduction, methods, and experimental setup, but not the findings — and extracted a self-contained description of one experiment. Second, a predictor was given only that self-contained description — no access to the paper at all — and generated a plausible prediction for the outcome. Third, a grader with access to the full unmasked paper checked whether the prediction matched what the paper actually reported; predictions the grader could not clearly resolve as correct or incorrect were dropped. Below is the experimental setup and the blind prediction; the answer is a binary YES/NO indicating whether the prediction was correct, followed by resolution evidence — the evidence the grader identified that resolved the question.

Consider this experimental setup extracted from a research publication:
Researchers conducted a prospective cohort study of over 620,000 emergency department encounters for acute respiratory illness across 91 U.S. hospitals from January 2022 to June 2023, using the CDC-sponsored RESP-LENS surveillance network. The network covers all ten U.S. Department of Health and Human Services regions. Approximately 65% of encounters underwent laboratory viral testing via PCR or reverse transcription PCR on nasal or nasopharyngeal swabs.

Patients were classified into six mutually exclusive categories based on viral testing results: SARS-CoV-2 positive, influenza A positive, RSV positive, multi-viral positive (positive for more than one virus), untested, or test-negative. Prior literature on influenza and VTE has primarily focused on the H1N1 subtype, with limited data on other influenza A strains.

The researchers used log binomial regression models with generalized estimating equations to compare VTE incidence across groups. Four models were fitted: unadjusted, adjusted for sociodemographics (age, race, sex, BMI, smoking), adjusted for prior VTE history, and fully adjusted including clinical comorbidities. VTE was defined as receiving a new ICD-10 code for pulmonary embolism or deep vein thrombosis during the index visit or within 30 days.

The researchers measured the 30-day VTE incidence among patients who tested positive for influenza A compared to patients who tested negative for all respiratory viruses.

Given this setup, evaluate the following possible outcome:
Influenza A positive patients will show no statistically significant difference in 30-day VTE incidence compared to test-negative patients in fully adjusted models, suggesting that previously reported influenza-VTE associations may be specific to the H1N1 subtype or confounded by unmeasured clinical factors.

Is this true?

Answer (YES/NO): NO